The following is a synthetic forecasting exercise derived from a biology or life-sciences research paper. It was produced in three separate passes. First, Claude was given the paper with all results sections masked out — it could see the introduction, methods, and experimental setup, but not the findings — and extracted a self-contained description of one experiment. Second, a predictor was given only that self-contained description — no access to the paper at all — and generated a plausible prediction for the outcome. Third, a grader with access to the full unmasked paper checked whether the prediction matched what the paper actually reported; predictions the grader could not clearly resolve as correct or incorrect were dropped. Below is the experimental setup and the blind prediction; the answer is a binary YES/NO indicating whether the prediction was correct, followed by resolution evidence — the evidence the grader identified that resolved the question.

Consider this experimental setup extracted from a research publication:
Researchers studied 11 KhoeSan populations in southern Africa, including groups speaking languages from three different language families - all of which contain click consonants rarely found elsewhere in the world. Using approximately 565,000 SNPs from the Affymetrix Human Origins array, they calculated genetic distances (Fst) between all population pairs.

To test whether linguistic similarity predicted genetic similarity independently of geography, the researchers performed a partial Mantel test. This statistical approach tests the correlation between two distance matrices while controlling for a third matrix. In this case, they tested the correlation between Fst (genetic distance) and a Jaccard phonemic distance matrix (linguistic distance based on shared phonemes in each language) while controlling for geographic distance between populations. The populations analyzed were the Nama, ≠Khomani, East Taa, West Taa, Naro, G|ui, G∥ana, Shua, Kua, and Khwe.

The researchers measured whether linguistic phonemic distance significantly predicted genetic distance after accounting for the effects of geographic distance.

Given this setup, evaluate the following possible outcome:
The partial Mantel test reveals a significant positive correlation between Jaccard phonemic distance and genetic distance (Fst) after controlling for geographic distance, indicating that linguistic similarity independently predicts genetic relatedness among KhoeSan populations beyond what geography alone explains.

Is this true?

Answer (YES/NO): NO